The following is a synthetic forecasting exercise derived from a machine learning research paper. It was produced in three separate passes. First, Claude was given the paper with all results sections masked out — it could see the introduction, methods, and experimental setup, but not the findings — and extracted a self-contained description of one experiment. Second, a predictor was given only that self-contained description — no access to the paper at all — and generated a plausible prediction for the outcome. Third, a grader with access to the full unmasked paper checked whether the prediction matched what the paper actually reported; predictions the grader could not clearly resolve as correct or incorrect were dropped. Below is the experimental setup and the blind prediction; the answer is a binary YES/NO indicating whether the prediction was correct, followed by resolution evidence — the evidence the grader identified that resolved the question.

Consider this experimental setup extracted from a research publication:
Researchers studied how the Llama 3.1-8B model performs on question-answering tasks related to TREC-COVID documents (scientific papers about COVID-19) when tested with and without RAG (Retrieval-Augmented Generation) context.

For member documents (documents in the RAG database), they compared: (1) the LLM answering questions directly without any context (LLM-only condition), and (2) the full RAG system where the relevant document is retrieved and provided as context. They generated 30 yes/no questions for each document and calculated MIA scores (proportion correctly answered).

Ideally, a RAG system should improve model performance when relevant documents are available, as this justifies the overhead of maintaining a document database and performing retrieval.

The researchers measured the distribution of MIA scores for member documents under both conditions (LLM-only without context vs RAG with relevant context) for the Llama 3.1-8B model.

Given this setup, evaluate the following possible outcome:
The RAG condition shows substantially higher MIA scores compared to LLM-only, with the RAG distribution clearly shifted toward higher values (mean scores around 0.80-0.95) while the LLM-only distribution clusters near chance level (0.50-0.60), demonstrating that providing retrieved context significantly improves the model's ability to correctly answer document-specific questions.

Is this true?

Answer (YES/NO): NO